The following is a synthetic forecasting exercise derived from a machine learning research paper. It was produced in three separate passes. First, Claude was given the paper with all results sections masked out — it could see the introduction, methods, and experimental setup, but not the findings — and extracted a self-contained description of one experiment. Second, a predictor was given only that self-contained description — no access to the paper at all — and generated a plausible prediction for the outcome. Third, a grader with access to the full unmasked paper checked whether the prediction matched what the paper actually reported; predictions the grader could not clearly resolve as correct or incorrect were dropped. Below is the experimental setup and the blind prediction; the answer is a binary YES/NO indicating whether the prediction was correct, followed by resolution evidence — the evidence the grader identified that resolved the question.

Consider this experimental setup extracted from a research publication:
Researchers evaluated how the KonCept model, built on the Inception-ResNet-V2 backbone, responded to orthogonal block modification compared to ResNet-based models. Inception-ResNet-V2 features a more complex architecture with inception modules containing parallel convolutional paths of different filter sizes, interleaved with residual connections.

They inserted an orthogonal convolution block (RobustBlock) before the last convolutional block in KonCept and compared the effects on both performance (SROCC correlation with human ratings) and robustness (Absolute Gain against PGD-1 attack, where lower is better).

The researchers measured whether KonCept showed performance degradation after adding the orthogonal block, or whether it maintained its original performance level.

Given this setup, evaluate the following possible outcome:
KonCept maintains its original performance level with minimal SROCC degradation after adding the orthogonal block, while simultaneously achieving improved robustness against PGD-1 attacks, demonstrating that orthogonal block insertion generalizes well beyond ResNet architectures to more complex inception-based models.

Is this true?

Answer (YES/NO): NO